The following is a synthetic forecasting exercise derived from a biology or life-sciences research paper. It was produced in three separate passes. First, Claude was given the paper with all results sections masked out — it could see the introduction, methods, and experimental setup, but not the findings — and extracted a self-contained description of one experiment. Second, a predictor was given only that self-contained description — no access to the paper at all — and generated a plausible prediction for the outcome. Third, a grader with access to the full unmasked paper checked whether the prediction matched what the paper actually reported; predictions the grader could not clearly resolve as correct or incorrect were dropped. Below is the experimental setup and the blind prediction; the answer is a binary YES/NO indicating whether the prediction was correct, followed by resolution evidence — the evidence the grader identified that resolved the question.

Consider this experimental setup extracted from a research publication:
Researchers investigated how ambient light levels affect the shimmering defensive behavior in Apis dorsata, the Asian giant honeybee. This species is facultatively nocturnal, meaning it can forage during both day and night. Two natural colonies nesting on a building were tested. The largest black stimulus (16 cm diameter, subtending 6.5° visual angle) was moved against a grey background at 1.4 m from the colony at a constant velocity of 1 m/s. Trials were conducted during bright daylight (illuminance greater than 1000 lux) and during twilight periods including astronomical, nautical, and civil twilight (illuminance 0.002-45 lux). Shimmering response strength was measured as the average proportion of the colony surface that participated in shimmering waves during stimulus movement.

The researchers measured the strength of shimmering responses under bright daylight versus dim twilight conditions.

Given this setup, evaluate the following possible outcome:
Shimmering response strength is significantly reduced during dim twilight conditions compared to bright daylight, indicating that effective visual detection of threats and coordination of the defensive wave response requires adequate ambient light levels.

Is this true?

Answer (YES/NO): YES